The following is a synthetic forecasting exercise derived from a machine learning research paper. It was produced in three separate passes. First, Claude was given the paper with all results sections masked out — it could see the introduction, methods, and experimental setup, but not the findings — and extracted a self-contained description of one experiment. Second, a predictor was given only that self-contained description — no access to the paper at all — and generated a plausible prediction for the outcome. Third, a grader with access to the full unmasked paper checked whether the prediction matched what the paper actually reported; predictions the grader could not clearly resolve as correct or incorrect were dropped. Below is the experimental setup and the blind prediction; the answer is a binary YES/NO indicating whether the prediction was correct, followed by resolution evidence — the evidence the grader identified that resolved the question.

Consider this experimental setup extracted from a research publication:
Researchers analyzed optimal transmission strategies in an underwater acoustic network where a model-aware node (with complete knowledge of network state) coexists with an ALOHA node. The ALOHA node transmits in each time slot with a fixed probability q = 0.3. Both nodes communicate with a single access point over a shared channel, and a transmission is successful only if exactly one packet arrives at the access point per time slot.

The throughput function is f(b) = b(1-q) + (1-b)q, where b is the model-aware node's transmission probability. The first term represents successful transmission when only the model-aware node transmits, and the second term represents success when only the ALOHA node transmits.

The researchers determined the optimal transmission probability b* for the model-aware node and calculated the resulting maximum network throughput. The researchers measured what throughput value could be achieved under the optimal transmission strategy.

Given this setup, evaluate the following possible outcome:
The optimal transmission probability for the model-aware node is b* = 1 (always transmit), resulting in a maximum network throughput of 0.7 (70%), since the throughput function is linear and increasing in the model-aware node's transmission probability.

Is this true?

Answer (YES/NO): YES